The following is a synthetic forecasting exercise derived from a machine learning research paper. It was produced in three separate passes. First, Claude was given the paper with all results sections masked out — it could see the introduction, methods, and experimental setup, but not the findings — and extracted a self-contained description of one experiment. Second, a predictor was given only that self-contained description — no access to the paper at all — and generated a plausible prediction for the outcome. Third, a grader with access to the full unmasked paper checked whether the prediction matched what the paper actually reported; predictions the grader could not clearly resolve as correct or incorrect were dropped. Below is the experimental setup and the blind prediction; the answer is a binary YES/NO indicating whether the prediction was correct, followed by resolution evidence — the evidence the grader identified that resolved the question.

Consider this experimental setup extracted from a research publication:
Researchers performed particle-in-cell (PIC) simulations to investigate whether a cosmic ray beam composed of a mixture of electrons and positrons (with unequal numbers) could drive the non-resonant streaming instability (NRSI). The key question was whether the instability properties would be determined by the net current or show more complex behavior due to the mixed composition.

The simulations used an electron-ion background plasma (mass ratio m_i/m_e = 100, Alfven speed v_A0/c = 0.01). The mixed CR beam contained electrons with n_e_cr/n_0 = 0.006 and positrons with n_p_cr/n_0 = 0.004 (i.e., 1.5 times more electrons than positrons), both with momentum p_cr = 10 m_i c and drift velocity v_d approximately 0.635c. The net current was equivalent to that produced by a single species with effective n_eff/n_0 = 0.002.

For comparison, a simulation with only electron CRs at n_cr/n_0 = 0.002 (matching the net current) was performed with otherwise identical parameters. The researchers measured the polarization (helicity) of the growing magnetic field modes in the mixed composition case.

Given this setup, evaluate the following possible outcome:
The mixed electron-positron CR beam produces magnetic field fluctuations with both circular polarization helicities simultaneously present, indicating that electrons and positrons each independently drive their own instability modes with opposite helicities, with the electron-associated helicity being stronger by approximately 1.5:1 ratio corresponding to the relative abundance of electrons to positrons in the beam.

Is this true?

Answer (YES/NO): NO